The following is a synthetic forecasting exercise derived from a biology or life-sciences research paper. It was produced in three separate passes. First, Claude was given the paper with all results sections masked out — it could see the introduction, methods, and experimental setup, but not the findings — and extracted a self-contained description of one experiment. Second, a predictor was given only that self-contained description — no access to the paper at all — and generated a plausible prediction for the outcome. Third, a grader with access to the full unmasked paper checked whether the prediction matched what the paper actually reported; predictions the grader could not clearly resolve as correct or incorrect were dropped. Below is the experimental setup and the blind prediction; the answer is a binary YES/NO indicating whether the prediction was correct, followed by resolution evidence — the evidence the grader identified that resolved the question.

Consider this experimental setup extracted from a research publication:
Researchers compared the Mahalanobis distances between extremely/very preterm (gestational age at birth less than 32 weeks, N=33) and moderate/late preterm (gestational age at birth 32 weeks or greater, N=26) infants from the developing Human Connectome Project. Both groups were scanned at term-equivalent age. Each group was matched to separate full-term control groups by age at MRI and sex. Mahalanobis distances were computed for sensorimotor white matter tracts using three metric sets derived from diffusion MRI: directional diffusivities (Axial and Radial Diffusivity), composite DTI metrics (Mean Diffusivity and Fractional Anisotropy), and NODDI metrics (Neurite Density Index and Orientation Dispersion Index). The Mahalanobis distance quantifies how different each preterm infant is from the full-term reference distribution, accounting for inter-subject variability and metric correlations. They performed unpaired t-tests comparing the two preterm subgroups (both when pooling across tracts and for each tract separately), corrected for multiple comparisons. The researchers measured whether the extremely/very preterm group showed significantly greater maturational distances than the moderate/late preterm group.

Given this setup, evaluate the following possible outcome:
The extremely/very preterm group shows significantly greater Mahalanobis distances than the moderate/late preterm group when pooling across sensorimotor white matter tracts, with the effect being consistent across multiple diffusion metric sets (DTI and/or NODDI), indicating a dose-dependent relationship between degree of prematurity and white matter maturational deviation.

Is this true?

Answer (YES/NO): YES